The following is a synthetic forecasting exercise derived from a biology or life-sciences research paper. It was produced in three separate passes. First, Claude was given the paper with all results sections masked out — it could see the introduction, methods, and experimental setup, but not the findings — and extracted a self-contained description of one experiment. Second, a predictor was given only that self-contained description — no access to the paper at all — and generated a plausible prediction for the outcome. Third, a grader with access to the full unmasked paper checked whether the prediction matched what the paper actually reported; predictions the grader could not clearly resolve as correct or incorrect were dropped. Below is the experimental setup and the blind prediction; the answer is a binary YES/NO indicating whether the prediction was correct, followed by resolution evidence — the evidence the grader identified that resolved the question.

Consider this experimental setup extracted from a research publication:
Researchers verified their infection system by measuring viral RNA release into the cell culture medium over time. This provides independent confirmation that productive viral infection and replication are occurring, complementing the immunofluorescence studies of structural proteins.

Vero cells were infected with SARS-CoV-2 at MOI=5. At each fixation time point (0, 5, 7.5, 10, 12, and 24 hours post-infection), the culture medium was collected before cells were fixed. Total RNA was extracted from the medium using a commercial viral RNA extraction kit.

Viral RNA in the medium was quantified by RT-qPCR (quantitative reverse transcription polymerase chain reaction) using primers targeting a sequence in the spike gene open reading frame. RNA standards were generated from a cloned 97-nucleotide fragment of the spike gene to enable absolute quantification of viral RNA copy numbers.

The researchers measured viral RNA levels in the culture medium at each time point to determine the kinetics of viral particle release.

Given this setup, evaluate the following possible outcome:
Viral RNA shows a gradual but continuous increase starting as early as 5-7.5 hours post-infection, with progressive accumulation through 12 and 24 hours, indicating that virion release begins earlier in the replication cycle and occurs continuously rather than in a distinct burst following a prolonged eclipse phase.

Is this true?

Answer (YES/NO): YES